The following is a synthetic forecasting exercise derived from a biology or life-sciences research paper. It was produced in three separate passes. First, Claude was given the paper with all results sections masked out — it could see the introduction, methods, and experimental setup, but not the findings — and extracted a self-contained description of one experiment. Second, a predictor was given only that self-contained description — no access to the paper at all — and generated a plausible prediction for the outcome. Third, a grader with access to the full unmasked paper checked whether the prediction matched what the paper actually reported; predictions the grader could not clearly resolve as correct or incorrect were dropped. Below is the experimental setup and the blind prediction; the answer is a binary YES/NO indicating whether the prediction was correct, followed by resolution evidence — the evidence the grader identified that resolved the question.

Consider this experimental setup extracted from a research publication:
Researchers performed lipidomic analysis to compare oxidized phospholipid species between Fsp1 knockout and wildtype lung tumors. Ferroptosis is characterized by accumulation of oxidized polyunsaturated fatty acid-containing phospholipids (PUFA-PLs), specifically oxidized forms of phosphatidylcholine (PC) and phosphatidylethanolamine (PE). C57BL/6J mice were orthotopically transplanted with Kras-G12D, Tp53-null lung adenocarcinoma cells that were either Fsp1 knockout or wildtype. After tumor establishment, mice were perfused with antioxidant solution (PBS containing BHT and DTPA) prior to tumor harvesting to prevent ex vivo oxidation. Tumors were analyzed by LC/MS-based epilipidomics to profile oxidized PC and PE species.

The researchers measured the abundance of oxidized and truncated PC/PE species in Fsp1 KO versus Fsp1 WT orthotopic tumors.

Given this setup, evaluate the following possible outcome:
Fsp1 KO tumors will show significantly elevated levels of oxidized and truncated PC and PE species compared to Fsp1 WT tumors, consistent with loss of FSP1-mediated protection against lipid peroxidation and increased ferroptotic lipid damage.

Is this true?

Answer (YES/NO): YES